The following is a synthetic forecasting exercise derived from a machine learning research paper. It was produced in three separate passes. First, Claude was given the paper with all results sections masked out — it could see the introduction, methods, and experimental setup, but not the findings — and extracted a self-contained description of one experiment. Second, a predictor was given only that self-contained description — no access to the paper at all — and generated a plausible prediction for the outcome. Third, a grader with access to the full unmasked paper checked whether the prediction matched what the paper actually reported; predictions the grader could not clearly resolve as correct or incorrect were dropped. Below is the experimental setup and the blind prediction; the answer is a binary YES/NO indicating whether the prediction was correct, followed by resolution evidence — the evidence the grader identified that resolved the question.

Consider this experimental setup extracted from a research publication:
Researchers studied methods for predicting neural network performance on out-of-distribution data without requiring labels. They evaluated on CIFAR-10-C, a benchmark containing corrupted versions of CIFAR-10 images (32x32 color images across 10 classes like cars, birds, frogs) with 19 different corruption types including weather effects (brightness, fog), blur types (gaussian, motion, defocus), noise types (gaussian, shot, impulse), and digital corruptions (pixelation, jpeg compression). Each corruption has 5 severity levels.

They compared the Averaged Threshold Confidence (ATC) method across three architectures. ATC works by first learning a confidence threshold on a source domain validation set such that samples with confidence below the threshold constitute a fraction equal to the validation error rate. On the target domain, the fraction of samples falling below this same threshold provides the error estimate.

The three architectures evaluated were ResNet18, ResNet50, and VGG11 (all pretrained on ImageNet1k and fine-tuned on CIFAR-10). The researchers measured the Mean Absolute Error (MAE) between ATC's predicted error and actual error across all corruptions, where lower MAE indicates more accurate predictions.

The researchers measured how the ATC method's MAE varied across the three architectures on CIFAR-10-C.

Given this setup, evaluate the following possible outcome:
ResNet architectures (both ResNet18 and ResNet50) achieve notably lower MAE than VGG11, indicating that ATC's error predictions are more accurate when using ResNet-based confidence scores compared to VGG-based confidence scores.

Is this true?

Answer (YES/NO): YES